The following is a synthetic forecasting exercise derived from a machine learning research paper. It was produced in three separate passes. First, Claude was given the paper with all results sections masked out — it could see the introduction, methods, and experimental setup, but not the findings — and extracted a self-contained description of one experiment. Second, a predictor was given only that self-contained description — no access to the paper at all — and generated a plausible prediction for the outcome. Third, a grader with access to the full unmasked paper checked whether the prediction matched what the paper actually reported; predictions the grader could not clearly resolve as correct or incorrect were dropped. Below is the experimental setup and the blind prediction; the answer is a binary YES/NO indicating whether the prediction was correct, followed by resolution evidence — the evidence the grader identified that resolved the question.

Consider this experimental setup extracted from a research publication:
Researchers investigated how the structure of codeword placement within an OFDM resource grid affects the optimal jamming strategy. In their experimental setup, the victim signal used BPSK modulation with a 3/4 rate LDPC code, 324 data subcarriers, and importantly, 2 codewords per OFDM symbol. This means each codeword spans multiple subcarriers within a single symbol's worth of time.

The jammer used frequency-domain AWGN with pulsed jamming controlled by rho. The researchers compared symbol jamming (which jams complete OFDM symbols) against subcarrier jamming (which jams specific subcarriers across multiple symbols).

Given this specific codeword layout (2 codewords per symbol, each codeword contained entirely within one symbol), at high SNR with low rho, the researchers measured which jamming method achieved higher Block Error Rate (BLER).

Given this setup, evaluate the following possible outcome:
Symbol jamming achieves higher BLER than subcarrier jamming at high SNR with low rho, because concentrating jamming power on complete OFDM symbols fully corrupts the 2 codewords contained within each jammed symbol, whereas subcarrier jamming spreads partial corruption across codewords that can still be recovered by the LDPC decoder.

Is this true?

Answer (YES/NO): YES